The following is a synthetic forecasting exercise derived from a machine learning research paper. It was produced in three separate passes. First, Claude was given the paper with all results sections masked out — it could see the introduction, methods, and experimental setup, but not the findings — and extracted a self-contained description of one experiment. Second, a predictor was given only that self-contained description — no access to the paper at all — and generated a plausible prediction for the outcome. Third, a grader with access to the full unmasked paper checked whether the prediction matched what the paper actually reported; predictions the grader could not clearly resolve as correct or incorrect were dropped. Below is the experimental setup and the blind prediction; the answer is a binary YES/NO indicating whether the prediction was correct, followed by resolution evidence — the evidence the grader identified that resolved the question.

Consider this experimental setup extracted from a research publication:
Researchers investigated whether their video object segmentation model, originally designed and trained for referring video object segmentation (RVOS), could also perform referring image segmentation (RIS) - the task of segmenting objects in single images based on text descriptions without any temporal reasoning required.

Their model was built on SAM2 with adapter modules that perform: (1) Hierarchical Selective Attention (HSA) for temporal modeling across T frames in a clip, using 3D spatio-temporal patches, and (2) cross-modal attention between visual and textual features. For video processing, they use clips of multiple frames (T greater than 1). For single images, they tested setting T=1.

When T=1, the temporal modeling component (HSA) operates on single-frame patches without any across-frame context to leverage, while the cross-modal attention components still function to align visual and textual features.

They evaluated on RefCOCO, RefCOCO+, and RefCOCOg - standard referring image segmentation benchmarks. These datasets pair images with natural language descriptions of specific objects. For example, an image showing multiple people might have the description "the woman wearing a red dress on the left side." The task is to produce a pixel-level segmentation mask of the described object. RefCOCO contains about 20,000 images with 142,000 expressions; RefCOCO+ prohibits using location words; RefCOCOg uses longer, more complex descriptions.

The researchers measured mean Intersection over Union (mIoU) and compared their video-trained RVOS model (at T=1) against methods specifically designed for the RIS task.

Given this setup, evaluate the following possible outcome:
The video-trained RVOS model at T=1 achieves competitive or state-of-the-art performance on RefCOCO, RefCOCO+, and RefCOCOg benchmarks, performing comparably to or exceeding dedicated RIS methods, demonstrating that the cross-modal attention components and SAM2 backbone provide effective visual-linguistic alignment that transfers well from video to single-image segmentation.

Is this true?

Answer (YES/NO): YES